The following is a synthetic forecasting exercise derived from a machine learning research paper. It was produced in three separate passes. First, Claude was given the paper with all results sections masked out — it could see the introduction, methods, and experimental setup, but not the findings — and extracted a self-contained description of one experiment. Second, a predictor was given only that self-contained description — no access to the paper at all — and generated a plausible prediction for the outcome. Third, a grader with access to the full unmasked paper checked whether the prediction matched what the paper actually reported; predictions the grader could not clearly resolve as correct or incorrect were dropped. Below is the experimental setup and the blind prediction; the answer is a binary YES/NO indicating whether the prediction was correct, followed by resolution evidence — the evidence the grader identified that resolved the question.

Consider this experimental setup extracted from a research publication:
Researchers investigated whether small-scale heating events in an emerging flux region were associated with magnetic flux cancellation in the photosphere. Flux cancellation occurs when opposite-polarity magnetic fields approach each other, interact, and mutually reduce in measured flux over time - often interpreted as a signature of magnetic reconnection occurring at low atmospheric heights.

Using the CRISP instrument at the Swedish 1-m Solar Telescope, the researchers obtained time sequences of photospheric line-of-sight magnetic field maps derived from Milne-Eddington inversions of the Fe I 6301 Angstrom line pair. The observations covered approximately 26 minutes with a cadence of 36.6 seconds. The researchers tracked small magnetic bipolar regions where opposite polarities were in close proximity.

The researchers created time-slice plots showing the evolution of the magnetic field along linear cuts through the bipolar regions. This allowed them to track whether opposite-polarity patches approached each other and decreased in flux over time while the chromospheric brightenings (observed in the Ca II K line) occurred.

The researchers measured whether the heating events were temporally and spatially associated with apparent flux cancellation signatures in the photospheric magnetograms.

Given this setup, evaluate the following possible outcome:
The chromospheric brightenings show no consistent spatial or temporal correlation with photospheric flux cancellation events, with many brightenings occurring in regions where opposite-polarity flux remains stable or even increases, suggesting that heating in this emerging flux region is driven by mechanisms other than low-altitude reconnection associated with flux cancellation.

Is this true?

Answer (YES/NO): NO